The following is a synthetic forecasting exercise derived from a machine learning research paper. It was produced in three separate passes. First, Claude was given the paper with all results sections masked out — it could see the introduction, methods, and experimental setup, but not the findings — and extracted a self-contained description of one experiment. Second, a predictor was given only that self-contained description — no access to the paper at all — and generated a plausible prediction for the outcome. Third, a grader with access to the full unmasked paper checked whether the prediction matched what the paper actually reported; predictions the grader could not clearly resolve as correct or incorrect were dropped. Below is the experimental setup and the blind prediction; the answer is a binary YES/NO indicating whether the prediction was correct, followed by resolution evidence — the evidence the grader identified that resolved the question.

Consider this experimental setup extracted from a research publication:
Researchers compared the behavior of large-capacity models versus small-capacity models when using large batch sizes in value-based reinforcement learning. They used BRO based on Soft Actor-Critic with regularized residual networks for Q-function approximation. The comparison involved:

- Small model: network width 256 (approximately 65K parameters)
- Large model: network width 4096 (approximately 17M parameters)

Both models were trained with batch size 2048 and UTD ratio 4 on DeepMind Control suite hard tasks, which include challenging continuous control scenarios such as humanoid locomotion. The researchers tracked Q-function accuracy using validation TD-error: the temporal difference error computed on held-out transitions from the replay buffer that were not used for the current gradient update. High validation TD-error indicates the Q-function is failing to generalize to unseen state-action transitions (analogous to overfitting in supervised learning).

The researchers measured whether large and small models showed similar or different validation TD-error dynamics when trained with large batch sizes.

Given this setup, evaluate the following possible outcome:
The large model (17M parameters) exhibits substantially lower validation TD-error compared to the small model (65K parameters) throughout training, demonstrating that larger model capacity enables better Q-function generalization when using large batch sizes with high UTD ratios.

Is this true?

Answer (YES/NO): YES